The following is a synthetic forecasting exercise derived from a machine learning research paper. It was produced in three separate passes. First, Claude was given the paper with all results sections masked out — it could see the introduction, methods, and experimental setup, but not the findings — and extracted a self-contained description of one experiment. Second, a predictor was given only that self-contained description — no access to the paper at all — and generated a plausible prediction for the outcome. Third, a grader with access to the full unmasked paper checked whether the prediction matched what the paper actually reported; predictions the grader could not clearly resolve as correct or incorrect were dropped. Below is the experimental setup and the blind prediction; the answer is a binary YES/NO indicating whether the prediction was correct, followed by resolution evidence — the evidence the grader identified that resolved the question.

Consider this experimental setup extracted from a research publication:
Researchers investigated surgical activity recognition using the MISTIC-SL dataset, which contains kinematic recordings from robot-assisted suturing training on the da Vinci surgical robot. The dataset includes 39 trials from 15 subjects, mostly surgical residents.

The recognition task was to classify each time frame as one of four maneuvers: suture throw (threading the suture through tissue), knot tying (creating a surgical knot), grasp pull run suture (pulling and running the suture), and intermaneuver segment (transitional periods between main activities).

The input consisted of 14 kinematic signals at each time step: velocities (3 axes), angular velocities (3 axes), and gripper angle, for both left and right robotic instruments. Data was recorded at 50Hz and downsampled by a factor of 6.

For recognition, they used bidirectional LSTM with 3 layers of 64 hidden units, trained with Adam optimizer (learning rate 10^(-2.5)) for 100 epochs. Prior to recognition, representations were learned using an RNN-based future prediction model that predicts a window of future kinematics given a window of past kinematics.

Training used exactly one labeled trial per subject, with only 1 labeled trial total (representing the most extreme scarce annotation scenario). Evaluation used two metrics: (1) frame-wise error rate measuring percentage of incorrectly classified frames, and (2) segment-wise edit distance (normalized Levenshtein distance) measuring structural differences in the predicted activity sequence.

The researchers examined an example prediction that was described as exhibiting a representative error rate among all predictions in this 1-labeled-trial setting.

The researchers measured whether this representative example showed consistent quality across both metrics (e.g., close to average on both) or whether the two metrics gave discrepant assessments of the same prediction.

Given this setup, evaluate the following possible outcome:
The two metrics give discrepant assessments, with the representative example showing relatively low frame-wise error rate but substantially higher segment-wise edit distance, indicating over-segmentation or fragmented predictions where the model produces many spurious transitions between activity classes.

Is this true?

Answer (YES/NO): NO